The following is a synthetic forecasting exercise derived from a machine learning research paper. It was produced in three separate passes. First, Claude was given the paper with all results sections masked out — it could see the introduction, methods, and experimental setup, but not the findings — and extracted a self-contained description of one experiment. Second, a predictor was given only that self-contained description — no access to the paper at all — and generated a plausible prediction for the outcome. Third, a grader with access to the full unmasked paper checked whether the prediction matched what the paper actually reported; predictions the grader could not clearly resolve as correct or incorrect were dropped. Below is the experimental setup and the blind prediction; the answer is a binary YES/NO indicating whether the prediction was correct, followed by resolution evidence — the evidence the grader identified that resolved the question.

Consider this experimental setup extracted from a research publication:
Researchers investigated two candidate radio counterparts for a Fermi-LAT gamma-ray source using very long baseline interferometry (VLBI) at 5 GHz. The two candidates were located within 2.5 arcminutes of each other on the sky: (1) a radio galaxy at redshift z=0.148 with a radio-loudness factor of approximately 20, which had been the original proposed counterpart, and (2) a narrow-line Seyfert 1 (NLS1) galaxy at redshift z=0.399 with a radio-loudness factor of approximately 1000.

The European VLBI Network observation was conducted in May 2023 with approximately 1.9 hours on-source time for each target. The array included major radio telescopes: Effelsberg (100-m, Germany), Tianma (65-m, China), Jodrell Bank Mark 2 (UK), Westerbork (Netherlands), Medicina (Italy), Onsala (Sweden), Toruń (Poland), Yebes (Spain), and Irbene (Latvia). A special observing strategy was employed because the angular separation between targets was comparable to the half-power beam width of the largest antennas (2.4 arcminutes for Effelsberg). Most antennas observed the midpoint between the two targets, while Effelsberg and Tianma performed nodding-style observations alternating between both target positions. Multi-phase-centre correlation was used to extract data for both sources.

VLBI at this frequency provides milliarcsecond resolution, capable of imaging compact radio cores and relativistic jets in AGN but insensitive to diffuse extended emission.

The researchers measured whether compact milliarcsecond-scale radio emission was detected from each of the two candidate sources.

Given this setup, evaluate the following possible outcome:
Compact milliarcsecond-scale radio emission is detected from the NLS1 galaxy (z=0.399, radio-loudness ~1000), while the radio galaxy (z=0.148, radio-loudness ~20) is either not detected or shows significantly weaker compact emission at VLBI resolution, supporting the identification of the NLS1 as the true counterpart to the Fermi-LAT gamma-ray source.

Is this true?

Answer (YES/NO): YES